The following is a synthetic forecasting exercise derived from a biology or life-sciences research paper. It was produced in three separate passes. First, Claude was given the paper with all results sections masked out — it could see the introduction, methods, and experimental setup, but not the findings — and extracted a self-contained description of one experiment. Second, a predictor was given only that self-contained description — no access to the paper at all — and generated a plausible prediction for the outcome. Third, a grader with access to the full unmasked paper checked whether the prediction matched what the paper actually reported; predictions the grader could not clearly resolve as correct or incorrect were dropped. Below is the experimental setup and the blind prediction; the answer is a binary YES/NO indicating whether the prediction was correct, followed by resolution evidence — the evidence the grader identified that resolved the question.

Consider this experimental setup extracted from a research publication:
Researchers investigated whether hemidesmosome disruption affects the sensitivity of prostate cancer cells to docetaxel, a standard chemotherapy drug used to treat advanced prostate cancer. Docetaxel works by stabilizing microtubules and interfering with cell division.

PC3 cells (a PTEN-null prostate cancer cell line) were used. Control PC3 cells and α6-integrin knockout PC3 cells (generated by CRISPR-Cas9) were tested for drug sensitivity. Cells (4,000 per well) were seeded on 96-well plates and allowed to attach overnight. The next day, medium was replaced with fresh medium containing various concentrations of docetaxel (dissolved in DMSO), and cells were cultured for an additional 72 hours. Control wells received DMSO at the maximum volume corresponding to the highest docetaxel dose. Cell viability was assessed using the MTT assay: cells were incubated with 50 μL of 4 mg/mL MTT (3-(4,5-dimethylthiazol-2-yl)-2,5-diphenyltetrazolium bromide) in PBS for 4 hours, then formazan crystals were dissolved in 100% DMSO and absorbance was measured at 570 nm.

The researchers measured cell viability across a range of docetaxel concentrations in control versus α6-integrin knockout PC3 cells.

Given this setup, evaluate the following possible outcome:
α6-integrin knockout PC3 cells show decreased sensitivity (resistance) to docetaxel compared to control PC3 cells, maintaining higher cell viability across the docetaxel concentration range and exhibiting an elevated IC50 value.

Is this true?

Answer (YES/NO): YES